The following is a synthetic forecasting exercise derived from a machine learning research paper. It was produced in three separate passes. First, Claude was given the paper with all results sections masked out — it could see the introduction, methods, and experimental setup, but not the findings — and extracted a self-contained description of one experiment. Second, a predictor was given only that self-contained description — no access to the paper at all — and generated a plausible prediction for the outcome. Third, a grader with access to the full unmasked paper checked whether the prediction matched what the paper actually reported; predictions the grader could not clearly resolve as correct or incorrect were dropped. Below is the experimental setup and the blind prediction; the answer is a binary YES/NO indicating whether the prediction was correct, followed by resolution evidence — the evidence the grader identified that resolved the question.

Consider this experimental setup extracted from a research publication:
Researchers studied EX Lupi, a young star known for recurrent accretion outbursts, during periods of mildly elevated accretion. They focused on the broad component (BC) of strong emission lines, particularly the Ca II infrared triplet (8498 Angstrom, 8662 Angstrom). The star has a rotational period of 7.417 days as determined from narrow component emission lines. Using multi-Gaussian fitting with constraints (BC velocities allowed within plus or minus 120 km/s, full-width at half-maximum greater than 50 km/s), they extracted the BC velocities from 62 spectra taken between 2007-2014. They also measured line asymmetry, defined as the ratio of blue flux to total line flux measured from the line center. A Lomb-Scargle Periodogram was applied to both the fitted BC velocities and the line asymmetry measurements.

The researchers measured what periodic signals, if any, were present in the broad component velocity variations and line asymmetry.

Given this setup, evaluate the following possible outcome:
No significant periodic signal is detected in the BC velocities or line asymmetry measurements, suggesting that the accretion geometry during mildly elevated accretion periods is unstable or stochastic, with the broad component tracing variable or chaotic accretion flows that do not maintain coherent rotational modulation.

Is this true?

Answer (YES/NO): NO